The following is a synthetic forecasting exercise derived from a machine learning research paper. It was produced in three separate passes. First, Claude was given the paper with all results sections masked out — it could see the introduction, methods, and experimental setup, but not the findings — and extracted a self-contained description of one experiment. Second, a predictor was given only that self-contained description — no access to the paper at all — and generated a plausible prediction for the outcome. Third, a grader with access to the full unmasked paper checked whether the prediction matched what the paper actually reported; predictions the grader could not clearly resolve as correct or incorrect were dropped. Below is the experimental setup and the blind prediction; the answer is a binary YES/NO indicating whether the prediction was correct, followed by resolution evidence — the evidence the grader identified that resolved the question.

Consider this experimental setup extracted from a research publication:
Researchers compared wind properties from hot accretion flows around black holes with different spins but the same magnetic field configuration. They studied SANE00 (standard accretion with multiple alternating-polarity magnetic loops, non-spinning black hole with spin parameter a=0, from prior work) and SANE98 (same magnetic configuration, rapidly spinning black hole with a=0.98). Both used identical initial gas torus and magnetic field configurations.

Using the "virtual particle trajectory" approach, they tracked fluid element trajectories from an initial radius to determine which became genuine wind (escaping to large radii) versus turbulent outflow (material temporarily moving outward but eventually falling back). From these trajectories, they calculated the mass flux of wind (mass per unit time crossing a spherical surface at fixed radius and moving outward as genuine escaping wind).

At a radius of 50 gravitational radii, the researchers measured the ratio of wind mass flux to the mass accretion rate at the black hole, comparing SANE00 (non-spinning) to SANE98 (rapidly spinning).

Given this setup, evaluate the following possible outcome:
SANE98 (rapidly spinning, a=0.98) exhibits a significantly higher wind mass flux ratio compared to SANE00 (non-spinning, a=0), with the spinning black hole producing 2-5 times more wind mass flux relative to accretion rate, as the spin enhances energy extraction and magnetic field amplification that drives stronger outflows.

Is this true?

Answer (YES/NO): NO